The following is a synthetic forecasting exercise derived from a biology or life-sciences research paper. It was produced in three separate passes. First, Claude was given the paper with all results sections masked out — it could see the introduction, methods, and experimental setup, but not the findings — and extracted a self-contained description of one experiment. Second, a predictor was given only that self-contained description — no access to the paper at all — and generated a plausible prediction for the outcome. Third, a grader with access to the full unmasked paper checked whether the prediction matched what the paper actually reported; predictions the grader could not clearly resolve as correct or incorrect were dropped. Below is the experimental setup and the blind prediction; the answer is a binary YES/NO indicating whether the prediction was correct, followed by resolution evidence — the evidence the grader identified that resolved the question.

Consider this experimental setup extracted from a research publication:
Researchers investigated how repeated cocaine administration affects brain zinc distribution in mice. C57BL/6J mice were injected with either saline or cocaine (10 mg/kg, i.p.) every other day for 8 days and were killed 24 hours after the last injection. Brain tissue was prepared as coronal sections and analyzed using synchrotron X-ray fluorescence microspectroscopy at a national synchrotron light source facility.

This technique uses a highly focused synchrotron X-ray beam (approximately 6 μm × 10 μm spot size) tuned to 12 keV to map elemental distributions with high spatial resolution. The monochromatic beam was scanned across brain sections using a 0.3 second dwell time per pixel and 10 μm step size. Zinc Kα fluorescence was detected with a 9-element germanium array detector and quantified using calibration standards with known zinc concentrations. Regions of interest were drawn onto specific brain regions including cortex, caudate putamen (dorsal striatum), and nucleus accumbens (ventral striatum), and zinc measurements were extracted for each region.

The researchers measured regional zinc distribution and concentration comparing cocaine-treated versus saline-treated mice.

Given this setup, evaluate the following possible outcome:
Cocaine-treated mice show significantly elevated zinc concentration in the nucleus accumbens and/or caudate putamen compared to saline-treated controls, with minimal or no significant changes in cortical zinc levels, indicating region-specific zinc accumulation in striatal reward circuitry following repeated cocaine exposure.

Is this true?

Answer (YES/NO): YES